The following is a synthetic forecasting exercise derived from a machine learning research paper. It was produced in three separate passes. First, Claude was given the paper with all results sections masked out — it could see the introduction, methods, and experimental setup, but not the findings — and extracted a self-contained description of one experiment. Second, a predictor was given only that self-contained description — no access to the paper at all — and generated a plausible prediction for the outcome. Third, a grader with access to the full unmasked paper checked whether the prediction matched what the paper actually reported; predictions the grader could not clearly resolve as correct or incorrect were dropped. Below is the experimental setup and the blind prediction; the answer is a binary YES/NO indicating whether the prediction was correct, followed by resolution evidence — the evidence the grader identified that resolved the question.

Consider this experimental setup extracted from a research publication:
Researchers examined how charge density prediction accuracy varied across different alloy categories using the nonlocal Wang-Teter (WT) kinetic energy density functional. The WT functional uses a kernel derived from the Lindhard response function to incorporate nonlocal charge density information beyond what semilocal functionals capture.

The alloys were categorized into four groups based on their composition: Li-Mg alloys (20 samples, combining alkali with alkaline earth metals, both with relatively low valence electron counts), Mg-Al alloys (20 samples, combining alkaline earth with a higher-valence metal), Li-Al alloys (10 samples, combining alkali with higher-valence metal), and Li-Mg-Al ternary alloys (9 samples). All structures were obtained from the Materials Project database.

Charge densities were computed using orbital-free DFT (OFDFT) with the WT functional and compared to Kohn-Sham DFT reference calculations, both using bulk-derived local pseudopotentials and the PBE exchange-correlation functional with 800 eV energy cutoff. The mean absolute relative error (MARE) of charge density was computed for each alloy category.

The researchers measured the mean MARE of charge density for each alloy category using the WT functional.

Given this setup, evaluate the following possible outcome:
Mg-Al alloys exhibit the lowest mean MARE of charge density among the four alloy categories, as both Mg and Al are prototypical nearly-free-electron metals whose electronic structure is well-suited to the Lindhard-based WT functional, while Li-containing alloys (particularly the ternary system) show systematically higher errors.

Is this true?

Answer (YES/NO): NO